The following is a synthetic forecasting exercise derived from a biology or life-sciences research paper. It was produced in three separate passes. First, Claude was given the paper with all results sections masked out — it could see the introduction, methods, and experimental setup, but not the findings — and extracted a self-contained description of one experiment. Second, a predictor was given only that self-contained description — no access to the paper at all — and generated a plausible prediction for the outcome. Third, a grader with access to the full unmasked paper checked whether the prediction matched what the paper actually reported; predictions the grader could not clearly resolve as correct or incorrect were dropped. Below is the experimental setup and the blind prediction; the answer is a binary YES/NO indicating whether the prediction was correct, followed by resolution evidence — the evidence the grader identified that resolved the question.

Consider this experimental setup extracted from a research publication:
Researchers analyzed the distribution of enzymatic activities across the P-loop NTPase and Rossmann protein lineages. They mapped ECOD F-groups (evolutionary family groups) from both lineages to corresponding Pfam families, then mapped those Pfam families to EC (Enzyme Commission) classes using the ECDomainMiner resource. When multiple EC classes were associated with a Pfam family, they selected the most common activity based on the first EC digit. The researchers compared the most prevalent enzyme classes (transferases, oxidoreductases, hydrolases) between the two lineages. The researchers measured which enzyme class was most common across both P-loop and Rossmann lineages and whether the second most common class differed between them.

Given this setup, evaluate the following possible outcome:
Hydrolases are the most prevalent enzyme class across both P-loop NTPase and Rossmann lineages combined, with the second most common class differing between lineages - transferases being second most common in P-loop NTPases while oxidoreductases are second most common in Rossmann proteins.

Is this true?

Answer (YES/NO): NO